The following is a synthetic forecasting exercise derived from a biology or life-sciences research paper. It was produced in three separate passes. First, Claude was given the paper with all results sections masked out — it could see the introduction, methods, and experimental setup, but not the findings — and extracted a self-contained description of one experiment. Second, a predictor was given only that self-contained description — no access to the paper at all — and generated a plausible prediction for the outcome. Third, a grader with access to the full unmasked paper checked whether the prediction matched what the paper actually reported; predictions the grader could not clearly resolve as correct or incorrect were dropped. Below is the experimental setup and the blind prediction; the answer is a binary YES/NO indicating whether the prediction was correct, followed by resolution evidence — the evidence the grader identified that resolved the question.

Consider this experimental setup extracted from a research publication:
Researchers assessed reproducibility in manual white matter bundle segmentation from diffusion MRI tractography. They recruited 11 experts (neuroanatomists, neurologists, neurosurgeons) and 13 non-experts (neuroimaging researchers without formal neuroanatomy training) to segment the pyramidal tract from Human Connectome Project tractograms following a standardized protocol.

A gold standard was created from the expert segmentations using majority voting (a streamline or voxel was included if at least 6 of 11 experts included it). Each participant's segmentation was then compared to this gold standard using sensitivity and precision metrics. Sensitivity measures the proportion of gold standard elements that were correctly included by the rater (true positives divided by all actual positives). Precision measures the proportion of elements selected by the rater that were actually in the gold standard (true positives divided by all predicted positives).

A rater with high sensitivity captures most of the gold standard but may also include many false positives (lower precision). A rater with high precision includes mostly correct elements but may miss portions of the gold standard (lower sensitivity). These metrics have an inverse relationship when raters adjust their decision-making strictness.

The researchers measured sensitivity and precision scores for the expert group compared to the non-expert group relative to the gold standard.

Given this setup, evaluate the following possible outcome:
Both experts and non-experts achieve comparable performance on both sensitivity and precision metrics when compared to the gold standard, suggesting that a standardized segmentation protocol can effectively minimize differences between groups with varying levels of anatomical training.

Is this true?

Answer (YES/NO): NO